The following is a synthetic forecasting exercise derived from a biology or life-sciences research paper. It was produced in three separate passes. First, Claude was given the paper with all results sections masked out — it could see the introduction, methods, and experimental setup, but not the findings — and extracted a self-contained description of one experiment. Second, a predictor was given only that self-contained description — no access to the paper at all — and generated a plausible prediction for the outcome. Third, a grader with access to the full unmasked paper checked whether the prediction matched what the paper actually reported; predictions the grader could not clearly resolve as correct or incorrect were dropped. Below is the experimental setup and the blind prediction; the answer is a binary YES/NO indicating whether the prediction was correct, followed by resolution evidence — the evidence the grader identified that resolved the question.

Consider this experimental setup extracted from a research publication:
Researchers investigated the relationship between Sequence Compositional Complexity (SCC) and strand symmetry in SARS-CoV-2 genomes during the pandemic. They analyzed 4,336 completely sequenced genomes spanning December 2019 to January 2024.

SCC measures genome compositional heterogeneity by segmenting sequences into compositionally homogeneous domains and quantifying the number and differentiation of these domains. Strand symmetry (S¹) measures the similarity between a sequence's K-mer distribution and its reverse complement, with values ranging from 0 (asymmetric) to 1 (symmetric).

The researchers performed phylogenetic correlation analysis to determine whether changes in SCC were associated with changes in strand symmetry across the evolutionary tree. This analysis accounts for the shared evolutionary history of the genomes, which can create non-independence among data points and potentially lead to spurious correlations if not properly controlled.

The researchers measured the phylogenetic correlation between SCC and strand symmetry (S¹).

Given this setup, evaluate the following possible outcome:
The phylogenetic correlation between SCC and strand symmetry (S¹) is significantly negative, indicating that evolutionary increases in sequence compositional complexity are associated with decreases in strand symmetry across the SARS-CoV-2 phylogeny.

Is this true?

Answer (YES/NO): NO